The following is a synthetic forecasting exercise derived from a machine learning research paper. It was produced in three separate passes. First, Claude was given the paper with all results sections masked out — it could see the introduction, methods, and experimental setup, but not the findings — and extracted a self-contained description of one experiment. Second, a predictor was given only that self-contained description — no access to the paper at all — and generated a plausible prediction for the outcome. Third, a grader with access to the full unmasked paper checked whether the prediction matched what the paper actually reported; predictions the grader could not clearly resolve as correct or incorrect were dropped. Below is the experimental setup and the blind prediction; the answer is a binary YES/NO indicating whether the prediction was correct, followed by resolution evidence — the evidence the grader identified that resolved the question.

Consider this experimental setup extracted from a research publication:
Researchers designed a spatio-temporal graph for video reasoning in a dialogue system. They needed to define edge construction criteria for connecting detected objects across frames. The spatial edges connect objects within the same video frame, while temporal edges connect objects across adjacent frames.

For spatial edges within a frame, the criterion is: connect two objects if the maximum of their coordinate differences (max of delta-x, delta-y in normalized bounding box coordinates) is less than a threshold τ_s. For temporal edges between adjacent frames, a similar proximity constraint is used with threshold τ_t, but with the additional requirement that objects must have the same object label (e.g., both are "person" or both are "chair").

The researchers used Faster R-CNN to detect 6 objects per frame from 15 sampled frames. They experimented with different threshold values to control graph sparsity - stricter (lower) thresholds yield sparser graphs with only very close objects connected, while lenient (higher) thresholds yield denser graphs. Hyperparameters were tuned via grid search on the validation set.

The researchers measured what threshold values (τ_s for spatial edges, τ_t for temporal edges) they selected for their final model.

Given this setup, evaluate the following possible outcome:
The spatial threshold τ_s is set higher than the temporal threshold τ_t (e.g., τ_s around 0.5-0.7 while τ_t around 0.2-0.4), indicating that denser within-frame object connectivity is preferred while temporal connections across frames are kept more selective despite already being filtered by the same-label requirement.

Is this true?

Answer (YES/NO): NO